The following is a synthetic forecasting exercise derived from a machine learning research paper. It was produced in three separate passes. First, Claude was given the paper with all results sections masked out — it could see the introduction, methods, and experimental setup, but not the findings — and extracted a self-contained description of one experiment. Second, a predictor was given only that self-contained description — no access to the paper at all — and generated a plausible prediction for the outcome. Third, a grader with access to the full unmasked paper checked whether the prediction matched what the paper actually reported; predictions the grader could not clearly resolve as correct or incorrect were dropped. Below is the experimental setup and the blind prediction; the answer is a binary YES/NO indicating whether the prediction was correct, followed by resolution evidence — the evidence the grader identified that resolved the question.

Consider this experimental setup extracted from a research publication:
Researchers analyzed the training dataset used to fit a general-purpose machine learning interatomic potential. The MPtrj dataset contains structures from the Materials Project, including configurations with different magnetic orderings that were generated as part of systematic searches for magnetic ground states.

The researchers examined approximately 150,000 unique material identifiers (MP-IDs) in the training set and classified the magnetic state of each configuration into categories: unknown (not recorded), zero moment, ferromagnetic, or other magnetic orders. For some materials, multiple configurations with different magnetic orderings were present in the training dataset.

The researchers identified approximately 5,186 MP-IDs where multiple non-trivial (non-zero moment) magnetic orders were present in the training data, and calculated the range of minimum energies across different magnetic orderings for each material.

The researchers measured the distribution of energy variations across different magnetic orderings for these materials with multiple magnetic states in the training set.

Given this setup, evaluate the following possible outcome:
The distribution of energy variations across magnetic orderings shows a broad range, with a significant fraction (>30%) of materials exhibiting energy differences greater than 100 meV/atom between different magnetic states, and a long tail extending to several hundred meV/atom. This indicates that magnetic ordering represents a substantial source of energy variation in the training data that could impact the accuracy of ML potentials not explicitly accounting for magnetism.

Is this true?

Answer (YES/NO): NO